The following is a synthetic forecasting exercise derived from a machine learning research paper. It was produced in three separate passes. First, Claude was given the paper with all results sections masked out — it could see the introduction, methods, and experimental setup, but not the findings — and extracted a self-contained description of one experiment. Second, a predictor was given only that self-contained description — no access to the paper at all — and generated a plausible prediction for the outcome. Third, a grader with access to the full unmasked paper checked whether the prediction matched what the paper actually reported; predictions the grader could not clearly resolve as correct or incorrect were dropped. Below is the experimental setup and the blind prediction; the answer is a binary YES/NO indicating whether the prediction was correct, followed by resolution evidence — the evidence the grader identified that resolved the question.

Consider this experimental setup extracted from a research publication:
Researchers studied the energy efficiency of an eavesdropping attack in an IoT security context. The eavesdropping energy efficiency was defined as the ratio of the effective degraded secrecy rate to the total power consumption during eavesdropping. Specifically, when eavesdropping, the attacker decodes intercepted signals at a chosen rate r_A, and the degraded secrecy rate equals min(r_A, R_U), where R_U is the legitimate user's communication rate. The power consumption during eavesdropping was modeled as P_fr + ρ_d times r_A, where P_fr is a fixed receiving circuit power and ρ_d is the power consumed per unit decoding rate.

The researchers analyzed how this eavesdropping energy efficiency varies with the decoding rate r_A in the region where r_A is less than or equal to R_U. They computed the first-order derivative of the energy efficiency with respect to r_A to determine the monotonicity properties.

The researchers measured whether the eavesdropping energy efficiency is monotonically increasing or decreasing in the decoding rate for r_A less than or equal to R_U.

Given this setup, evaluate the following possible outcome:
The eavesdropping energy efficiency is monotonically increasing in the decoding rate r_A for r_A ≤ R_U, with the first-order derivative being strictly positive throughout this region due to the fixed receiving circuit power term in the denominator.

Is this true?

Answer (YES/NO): NO